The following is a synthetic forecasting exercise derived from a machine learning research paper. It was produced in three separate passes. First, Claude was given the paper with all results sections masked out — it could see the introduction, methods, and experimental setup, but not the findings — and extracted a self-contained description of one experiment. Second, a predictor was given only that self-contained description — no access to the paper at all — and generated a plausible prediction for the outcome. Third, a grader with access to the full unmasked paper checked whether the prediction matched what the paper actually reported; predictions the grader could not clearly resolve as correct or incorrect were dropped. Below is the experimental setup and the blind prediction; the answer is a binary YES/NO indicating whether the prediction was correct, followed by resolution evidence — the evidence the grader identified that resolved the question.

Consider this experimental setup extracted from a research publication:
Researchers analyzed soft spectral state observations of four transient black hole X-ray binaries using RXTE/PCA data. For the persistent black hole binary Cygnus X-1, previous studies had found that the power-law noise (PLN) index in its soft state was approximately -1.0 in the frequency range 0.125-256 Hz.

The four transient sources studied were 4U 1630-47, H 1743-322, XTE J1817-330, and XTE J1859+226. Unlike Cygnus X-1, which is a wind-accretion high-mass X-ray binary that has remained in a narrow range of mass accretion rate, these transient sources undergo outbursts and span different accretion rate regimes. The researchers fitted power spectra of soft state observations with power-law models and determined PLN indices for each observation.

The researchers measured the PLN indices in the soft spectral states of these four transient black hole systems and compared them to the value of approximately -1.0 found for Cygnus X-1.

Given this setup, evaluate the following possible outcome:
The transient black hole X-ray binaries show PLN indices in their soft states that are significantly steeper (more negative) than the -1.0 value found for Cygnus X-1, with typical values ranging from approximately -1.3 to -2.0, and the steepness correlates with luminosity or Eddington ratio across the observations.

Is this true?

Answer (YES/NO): NO